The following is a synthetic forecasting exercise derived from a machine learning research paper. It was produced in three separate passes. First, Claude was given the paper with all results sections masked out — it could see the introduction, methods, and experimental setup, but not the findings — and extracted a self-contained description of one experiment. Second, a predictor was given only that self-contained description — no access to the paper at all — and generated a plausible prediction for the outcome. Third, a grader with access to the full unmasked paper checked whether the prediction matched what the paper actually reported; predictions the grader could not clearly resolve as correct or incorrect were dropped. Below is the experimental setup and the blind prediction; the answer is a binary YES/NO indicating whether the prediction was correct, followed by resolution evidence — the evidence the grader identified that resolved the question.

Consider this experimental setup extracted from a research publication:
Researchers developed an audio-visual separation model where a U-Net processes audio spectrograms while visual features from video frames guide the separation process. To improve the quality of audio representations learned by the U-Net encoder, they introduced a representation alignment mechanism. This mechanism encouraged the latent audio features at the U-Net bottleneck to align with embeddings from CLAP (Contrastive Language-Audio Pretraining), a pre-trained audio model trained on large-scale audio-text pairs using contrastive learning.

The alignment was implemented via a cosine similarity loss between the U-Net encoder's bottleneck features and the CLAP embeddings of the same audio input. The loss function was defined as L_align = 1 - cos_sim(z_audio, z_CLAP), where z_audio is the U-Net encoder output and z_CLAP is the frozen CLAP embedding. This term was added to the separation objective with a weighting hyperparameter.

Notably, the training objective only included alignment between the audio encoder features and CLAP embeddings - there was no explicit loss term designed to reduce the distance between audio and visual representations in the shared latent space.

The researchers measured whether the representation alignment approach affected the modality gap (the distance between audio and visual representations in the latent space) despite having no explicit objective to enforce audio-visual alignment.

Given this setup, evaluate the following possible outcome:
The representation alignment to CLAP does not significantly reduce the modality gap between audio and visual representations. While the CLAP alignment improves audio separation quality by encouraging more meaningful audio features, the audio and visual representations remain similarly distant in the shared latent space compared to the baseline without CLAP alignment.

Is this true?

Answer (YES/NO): NO